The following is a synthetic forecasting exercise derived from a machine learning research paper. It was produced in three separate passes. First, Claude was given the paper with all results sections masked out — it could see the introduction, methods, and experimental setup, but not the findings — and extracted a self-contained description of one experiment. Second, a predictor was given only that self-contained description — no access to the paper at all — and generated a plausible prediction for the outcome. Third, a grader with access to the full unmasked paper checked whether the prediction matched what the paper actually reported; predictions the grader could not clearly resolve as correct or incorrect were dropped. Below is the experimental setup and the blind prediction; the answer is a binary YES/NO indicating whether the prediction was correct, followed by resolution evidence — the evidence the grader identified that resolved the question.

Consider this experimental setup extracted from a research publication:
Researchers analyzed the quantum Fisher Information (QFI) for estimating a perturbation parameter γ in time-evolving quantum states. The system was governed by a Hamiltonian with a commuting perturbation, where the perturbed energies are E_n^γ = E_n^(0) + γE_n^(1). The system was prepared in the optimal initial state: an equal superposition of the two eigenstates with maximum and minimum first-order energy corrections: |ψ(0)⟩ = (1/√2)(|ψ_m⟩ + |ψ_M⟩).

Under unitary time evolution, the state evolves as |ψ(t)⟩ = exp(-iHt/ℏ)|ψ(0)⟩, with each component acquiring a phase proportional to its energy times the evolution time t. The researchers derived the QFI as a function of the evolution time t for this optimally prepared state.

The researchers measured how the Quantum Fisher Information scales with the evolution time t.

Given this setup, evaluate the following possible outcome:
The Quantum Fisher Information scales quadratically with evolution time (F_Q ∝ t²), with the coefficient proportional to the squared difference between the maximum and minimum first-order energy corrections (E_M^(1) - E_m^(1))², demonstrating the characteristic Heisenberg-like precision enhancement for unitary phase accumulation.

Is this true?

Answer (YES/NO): YES